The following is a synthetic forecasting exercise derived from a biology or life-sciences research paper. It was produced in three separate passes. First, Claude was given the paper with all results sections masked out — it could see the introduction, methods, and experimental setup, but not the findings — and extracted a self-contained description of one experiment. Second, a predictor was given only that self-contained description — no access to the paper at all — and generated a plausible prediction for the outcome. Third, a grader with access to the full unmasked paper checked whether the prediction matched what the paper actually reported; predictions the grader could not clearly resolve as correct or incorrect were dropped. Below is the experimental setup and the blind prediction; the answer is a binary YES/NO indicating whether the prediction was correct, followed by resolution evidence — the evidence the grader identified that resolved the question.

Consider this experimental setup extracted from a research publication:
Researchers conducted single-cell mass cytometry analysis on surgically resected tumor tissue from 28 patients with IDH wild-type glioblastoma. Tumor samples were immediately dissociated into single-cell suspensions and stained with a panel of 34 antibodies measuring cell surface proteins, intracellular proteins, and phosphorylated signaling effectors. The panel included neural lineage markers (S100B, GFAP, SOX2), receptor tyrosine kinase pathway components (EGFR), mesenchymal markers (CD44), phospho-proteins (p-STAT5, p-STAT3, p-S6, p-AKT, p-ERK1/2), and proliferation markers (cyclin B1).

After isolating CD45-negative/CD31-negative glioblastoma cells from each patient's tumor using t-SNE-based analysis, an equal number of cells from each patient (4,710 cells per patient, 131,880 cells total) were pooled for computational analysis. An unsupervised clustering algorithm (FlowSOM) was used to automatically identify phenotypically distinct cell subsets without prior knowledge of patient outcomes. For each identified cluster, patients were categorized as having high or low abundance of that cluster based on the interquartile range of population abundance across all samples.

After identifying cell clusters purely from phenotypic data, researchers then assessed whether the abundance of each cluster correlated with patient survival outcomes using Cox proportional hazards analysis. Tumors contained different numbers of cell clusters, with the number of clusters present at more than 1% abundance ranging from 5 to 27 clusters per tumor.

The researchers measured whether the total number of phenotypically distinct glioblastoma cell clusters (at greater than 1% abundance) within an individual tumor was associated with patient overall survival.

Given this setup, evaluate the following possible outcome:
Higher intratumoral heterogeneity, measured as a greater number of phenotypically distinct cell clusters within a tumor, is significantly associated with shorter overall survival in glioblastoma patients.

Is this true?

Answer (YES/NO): NO